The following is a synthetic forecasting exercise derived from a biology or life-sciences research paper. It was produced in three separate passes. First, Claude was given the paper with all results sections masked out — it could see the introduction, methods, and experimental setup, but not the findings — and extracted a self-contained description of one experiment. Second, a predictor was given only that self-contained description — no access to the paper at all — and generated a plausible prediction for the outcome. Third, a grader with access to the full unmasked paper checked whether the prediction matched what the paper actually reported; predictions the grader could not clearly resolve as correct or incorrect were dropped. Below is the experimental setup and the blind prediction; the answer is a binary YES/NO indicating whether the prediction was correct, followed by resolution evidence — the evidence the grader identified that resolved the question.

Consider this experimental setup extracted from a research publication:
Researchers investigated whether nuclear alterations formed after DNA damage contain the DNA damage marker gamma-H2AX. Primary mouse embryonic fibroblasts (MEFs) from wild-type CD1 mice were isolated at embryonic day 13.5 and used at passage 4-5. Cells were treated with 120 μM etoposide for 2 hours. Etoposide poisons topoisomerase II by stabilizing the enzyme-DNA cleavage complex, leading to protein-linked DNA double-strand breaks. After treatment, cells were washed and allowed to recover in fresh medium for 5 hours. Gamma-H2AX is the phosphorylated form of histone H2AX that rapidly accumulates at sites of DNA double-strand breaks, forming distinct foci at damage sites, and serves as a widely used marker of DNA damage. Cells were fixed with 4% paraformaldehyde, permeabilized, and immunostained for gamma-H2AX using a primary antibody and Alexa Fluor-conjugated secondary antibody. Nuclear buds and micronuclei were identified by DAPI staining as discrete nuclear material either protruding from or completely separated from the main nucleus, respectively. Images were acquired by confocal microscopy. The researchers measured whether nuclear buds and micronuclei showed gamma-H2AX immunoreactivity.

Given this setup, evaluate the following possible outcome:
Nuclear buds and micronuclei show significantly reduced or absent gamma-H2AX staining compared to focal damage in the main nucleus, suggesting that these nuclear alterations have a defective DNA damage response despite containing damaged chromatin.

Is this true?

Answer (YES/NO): NO